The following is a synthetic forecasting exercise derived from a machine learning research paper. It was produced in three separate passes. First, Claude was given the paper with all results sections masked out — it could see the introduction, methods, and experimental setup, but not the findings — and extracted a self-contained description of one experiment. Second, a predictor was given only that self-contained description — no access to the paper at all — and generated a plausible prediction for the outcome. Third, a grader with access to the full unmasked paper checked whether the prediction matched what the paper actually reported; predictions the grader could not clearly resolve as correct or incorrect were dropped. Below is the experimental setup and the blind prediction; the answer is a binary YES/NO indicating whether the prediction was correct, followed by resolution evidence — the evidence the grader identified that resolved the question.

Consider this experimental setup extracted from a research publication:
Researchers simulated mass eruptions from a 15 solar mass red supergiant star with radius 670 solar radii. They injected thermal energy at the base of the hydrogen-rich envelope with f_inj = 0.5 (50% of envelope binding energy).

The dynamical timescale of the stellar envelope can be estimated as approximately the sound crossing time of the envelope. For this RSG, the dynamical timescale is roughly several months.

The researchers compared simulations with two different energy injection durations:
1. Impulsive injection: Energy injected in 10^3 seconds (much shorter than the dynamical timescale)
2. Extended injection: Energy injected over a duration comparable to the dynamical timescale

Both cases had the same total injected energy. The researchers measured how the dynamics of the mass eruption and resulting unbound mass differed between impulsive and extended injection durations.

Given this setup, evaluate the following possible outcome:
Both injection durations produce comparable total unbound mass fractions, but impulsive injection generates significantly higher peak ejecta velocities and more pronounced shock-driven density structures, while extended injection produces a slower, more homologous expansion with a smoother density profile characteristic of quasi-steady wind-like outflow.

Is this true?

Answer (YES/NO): NO